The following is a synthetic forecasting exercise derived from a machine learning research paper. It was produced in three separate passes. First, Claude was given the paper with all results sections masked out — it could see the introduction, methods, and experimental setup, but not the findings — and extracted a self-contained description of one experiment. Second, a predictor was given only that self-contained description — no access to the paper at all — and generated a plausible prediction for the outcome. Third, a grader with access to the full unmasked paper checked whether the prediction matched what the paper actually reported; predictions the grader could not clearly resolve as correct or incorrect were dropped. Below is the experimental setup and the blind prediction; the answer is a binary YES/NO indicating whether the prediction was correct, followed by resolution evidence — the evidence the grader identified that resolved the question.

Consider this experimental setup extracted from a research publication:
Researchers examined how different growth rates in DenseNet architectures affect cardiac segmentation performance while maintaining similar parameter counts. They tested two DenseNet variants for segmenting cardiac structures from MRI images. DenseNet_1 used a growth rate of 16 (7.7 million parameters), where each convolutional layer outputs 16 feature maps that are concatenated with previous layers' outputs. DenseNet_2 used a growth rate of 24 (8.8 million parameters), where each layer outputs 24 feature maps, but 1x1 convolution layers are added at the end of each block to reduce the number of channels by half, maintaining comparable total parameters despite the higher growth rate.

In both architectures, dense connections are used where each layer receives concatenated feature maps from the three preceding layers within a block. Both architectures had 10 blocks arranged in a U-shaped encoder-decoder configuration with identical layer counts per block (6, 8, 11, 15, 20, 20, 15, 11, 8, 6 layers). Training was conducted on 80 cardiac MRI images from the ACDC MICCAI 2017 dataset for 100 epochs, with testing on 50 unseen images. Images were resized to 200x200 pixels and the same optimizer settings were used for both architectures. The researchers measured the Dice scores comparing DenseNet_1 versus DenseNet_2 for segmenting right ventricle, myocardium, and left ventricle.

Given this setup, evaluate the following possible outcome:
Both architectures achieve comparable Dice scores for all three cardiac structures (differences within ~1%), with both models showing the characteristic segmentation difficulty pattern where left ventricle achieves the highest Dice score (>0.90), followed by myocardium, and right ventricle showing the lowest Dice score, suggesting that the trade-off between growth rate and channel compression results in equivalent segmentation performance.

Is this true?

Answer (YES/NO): NO